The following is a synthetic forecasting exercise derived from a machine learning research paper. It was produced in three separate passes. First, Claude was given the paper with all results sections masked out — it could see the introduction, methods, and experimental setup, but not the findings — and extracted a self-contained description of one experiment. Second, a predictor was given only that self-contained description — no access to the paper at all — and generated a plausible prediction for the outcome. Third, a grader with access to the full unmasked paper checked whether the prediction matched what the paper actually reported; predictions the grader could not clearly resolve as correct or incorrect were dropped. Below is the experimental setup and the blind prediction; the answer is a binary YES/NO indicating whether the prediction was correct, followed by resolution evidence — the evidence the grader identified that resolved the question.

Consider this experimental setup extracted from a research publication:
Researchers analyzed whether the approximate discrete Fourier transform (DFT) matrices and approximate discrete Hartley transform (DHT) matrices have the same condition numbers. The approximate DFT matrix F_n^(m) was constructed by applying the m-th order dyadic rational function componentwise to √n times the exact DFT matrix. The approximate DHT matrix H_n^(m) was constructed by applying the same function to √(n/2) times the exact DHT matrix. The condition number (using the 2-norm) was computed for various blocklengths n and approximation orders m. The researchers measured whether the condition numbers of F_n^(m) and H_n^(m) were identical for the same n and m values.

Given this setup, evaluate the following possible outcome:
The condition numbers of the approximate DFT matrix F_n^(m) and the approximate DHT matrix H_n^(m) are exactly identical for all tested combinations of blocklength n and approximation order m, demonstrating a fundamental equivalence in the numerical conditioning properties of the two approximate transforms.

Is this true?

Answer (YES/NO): YES